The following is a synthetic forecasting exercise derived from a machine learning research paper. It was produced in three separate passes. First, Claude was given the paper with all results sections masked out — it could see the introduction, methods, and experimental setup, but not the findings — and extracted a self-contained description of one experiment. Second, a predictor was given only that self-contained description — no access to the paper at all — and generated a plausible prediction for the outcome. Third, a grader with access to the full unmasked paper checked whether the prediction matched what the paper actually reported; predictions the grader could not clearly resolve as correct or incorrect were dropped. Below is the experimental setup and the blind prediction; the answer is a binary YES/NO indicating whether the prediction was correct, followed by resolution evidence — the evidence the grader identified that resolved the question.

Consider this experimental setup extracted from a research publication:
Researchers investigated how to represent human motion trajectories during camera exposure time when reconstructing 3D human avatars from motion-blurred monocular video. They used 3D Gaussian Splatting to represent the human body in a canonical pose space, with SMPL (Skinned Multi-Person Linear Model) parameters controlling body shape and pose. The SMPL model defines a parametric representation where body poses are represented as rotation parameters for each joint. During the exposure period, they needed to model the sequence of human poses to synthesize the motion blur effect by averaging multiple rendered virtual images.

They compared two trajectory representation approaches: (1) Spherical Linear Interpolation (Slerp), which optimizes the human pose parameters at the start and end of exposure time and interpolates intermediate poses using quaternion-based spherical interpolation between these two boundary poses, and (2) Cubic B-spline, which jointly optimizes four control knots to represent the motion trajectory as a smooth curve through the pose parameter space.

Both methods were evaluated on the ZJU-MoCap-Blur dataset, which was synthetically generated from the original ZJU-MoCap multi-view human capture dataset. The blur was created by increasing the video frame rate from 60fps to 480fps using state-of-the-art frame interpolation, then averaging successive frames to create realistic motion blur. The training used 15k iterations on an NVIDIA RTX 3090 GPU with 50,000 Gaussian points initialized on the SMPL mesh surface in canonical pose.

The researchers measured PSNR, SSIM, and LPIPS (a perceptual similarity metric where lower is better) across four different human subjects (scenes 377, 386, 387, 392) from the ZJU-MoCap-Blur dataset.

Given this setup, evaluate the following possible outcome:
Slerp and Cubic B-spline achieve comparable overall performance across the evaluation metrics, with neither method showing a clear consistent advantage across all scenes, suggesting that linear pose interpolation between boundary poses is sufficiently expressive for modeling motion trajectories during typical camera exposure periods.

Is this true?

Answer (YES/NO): NO